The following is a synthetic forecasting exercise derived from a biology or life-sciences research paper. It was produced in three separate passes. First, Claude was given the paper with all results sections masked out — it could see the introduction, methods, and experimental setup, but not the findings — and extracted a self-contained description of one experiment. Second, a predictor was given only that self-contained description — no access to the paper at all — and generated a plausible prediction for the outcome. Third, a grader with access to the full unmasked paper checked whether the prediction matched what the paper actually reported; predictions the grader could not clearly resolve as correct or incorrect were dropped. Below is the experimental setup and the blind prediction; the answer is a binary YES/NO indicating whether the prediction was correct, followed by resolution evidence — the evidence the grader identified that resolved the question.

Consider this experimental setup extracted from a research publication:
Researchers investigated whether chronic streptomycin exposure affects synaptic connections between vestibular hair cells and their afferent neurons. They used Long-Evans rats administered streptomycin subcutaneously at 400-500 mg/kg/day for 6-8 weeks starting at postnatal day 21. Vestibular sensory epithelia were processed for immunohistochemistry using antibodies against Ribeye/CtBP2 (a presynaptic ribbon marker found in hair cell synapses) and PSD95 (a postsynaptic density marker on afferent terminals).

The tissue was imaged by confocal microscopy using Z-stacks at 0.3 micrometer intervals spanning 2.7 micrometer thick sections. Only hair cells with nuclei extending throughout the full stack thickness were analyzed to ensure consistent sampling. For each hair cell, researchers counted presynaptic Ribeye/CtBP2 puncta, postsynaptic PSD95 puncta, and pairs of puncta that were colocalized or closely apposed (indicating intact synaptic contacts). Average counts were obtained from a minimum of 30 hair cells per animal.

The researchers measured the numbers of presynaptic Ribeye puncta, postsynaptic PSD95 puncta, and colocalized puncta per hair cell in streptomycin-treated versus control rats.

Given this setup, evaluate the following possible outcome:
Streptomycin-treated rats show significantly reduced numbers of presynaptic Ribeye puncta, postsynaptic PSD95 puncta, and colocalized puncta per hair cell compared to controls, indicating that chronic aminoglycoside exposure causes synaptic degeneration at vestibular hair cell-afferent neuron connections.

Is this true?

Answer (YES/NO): YES